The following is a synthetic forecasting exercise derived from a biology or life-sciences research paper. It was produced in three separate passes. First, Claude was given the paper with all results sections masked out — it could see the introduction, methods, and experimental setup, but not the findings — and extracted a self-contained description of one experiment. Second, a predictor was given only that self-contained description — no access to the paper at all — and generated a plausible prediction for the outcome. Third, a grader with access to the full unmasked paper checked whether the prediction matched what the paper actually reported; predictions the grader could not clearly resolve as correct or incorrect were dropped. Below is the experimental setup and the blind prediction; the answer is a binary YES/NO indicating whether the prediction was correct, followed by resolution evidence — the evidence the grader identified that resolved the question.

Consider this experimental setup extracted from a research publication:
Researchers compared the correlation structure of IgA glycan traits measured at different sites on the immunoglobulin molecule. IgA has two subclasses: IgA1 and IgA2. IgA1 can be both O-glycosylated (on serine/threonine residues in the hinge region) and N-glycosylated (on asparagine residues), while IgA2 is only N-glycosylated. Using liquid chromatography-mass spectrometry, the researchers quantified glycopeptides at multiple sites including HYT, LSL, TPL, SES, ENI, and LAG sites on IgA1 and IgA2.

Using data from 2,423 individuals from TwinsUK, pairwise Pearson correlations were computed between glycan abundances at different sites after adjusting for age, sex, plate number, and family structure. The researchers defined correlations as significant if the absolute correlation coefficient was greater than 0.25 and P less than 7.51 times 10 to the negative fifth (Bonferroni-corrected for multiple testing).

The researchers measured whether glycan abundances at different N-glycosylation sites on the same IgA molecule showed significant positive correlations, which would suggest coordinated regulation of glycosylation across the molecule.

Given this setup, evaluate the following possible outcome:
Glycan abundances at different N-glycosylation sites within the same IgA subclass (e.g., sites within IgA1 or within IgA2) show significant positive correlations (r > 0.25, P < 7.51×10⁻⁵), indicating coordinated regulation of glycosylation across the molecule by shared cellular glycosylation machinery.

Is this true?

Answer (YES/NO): YES